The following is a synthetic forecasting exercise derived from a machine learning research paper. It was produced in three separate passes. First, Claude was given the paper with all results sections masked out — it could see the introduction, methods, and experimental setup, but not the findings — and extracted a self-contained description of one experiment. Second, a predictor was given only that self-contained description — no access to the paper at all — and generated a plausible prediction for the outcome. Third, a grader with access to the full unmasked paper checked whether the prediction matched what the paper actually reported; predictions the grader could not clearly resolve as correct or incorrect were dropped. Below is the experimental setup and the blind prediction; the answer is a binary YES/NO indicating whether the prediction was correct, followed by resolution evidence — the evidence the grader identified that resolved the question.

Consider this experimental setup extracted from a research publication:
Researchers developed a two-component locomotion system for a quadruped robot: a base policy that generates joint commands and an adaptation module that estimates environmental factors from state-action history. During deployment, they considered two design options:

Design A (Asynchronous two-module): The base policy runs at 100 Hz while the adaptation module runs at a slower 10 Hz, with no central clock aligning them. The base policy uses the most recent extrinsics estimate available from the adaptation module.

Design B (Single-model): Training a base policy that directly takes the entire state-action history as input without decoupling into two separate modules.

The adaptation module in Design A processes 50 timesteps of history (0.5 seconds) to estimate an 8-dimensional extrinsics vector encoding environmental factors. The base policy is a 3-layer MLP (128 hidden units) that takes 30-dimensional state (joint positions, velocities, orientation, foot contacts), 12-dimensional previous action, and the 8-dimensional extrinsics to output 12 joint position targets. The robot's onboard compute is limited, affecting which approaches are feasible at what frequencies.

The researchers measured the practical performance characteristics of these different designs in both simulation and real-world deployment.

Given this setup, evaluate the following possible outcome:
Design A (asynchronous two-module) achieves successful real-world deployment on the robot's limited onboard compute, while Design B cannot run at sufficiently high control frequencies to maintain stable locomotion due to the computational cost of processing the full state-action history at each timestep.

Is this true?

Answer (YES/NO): YES